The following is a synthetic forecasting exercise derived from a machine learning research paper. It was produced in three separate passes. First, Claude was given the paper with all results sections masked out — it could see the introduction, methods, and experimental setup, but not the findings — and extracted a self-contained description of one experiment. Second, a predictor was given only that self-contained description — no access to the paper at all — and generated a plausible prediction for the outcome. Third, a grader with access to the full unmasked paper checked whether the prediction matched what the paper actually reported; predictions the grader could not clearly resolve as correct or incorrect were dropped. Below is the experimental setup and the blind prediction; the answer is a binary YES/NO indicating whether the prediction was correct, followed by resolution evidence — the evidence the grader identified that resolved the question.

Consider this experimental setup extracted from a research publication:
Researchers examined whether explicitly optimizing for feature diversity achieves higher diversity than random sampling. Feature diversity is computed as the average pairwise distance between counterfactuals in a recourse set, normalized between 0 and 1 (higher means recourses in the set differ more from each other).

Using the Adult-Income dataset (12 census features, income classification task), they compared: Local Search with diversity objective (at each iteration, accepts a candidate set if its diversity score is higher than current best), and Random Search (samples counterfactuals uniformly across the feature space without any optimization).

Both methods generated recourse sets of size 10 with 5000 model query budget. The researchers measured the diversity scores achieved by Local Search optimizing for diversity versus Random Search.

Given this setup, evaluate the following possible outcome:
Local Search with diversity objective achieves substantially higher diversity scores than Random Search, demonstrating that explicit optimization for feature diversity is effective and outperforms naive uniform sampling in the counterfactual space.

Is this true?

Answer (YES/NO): NO